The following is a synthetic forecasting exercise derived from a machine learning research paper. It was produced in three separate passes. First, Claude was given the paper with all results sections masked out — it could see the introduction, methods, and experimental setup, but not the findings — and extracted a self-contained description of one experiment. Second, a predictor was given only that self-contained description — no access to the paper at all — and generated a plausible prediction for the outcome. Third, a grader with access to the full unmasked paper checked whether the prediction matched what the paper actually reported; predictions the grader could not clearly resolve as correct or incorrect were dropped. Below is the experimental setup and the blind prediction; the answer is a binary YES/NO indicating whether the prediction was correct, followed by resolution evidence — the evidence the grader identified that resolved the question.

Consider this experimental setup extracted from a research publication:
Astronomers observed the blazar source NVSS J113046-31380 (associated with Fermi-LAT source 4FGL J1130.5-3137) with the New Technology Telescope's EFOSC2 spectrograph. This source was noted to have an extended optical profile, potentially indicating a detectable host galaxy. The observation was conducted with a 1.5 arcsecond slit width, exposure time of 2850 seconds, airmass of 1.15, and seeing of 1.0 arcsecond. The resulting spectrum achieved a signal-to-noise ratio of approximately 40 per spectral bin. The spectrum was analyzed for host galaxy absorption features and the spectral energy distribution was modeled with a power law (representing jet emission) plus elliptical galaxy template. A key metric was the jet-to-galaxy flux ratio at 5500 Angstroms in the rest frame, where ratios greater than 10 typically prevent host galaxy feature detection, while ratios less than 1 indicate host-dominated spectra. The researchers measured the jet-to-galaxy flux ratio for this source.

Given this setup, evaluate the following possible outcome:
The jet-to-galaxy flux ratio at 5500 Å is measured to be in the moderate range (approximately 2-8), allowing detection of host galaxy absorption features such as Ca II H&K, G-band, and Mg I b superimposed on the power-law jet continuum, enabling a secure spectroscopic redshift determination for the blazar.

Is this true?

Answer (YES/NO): NO